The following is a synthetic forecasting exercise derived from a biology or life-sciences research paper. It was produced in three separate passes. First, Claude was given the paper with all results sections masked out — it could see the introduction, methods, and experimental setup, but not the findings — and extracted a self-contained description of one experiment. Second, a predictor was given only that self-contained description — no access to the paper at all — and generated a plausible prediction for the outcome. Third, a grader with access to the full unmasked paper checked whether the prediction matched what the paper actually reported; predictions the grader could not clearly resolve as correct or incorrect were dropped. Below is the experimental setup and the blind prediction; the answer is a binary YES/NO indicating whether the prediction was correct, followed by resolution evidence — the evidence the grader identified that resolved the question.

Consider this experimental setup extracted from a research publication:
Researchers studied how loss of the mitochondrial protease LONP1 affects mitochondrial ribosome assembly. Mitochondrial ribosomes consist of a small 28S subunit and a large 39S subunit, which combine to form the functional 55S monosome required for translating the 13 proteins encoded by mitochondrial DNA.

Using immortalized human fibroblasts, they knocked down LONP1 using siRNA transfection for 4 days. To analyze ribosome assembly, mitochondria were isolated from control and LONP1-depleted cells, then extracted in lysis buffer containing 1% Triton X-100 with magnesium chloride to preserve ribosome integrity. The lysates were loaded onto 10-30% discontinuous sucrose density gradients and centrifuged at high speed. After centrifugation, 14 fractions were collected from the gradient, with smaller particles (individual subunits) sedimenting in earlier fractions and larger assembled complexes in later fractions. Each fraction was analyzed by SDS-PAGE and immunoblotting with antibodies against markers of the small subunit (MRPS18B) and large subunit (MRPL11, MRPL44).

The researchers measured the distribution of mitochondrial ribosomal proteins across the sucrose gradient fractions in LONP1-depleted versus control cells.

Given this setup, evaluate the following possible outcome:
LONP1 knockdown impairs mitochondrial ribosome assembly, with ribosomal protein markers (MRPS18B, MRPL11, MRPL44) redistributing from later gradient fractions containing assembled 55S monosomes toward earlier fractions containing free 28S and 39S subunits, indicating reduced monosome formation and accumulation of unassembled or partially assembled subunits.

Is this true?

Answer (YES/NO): NO